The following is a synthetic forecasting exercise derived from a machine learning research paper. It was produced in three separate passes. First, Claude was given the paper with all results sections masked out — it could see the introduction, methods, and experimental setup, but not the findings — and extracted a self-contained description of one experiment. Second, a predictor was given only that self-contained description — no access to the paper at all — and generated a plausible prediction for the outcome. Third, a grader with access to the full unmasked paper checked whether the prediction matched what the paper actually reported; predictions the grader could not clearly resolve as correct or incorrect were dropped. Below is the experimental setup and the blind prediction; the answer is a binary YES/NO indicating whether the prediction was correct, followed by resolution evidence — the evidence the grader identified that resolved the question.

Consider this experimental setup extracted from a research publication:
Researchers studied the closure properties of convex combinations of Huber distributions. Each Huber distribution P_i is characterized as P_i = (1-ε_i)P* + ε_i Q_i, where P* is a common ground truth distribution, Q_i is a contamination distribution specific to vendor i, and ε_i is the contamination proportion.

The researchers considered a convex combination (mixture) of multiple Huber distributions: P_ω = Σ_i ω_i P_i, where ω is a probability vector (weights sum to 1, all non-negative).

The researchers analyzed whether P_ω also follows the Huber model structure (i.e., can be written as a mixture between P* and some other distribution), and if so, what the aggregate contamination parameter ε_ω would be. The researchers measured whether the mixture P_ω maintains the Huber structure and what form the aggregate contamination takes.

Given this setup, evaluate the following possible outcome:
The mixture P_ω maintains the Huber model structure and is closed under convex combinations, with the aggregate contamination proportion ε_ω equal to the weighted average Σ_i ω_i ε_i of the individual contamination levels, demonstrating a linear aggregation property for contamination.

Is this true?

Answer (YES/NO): YES